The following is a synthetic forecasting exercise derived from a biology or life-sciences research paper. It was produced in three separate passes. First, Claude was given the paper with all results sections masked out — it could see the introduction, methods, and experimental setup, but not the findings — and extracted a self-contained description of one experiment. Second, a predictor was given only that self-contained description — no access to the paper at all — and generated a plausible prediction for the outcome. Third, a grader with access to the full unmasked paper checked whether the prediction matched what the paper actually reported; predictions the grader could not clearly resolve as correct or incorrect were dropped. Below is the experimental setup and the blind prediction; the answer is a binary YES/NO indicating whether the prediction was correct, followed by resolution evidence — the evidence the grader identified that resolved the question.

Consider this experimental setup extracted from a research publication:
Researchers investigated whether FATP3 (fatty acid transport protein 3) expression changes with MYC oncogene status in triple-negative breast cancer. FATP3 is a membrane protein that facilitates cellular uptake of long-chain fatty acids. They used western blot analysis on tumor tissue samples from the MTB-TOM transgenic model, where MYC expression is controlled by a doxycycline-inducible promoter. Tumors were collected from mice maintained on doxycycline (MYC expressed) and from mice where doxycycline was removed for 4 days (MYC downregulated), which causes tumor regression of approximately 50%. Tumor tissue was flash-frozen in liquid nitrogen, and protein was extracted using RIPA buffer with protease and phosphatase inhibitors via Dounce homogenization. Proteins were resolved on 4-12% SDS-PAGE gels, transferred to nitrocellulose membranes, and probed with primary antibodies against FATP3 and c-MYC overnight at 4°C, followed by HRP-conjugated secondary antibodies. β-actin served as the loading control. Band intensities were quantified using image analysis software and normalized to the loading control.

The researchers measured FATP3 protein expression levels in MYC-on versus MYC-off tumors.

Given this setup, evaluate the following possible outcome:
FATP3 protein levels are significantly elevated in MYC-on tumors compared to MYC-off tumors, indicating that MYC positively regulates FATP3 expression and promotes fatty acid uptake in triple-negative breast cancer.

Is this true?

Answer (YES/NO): YES